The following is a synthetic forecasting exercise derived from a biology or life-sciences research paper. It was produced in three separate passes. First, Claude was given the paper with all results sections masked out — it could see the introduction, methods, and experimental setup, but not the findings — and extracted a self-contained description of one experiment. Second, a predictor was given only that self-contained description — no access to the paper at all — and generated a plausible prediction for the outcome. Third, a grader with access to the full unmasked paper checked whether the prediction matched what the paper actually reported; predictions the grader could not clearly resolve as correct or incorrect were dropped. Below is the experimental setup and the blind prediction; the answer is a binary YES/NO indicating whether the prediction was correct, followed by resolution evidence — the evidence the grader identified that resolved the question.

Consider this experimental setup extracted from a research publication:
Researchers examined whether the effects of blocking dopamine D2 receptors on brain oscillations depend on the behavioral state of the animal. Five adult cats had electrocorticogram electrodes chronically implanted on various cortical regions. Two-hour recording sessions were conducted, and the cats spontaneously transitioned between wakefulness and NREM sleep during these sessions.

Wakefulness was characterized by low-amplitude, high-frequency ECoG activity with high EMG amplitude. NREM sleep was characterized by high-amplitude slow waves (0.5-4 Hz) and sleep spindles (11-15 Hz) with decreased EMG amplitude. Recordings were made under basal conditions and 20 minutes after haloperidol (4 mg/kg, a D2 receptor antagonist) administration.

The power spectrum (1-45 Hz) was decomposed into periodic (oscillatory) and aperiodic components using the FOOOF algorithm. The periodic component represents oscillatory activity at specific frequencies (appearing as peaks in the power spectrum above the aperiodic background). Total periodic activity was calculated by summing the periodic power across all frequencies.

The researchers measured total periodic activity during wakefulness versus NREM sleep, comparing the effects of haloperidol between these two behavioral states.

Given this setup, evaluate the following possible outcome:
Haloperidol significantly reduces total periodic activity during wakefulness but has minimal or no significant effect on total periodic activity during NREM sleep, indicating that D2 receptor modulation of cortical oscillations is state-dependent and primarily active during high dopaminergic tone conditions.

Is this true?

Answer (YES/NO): NO